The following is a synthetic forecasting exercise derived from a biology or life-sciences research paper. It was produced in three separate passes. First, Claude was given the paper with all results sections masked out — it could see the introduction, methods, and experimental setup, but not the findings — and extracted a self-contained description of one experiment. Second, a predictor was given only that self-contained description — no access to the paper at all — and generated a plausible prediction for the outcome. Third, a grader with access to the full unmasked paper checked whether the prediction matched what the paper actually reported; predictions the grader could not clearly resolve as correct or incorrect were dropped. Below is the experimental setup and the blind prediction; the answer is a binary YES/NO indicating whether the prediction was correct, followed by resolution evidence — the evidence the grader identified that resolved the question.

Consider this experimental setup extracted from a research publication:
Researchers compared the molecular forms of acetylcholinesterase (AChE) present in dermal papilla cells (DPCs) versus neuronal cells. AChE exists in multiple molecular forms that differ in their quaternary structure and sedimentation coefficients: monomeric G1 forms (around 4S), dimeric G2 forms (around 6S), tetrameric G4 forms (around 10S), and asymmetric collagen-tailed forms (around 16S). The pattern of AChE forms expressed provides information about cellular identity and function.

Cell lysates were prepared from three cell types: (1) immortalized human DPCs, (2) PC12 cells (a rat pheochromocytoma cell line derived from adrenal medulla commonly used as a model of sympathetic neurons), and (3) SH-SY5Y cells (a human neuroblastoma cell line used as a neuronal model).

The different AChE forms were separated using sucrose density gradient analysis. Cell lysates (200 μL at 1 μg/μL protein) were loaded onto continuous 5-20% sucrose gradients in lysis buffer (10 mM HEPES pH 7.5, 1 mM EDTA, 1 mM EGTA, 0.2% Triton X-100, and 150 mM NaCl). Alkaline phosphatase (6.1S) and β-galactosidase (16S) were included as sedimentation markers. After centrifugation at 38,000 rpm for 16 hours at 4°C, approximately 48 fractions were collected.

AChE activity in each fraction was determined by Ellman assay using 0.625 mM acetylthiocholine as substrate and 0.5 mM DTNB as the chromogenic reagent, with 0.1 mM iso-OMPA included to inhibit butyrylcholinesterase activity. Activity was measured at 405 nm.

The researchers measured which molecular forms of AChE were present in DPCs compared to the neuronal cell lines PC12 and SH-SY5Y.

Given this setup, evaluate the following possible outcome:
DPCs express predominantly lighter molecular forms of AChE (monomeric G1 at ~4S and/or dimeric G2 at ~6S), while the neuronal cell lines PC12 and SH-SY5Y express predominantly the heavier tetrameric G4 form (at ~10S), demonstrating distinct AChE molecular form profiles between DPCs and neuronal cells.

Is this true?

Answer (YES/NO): NO